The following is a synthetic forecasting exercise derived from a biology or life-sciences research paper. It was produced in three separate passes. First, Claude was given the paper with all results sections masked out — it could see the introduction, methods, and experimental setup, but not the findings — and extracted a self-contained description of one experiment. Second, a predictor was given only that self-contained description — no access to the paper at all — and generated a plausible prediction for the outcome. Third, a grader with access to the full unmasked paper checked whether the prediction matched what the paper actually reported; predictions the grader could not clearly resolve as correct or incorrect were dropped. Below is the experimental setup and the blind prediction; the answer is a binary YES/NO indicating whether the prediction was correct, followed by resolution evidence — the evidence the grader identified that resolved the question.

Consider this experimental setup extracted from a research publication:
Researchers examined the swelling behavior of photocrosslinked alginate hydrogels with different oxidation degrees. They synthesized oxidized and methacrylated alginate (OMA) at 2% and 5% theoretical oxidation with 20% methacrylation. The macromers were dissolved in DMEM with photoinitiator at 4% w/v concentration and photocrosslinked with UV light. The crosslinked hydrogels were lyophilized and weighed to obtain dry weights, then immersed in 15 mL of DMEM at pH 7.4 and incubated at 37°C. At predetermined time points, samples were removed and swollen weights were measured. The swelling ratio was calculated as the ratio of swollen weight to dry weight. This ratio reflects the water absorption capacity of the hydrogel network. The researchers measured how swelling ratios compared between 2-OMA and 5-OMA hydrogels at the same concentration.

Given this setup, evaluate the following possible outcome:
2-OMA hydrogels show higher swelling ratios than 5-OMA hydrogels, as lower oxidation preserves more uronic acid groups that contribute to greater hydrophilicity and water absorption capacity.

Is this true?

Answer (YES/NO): NO